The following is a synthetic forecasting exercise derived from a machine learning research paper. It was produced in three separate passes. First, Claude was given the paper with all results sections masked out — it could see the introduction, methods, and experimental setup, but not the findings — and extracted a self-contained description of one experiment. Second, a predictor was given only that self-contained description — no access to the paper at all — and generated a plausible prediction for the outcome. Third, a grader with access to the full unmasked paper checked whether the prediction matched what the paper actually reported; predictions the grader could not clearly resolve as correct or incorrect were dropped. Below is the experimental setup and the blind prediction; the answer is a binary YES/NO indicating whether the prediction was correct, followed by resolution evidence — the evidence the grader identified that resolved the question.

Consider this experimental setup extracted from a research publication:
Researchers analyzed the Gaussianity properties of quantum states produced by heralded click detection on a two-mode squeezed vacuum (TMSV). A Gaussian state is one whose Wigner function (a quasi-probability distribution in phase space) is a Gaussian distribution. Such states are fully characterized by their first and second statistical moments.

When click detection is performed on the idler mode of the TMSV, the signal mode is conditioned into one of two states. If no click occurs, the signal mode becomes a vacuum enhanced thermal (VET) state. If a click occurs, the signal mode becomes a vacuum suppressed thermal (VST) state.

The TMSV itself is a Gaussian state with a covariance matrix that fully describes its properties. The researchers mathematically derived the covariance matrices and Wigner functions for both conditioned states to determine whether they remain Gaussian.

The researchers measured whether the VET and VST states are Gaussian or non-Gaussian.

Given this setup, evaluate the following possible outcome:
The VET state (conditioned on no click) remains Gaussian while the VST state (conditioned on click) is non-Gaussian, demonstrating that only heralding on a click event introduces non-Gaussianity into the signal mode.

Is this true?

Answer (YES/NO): YES